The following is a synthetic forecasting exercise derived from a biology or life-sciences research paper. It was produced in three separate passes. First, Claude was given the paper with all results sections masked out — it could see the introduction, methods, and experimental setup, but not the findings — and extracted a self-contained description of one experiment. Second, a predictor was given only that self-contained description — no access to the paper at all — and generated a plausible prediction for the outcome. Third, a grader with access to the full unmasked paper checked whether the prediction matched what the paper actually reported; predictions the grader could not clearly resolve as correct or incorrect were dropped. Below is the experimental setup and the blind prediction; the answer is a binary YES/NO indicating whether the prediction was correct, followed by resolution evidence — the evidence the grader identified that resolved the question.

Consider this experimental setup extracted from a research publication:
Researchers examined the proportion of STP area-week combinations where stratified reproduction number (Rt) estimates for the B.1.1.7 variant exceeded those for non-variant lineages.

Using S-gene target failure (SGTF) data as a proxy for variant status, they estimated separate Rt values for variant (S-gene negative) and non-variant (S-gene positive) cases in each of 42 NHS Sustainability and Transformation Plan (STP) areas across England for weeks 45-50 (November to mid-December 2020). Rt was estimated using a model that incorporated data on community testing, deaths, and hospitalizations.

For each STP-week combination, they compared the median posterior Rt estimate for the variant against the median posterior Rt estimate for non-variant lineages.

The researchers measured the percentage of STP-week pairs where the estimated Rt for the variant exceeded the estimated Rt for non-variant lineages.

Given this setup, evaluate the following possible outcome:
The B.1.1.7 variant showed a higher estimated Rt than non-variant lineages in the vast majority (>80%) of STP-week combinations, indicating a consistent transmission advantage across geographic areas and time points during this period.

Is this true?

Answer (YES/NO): YES